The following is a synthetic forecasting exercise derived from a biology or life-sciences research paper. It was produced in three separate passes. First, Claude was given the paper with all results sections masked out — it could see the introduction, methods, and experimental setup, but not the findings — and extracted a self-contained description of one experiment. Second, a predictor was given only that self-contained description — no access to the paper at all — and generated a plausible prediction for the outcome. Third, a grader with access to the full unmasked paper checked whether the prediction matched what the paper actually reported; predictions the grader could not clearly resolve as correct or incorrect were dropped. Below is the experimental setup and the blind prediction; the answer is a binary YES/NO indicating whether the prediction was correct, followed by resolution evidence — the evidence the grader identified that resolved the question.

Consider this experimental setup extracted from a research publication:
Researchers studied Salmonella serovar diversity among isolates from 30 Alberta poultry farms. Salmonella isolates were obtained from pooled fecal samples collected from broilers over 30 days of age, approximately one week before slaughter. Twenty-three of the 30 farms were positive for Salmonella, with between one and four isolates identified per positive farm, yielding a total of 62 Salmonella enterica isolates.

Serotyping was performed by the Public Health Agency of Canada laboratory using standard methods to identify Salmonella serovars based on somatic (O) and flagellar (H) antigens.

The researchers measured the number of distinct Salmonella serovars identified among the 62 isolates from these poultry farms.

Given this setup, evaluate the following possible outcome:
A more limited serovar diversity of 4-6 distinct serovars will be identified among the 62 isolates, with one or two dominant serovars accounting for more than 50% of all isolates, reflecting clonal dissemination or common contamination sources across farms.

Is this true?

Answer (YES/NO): NO